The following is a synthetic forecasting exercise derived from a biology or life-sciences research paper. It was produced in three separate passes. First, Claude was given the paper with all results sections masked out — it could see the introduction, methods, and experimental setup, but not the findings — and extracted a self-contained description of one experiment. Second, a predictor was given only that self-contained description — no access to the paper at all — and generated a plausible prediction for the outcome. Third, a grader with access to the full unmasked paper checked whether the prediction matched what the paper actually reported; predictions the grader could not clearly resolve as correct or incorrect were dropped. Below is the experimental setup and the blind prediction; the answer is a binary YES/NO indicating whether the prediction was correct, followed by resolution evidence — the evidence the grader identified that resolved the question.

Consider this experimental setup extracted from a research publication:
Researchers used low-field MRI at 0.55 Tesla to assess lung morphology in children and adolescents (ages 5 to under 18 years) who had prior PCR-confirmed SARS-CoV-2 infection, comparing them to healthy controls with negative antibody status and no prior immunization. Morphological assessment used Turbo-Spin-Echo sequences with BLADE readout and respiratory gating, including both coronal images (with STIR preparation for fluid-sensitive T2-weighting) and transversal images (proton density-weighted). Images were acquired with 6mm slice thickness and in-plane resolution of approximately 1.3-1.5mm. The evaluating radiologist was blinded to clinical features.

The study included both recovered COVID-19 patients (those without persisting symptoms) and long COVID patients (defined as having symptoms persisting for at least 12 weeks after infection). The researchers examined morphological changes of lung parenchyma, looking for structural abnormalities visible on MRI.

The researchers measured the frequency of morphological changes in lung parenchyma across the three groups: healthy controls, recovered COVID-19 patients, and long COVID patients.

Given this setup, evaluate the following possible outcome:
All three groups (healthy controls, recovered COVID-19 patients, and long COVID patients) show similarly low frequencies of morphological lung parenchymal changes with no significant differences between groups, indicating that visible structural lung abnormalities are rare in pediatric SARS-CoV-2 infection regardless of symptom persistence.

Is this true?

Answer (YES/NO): YES